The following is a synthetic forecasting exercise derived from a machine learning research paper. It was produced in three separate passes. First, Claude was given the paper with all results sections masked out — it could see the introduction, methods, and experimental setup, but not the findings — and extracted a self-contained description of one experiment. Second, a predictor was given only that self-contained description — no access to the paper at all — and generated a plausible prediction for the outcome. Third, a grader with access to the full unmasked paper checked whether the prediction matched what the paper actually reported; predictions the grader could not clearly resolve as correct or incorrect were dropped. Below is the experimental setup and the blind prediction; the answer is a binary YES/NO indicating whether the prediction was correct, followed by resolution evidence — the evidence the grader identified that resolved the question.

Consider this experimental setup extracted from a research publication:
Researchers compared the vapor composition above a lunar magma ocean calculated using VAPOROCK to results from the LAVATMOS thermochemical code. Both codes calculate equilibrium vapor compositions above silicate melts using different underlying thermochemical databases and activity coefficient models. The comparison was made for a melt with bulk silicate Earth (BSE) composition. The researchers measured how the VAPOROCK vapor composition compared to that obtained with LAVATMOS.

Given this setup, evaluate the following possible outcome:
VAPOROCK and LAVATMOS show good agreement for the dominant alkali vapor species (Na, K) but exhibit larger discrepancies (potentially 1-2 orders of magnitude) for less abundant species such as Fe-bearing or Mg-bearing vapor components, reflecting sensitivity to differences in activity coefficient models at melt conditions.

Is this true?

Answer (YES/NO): NO